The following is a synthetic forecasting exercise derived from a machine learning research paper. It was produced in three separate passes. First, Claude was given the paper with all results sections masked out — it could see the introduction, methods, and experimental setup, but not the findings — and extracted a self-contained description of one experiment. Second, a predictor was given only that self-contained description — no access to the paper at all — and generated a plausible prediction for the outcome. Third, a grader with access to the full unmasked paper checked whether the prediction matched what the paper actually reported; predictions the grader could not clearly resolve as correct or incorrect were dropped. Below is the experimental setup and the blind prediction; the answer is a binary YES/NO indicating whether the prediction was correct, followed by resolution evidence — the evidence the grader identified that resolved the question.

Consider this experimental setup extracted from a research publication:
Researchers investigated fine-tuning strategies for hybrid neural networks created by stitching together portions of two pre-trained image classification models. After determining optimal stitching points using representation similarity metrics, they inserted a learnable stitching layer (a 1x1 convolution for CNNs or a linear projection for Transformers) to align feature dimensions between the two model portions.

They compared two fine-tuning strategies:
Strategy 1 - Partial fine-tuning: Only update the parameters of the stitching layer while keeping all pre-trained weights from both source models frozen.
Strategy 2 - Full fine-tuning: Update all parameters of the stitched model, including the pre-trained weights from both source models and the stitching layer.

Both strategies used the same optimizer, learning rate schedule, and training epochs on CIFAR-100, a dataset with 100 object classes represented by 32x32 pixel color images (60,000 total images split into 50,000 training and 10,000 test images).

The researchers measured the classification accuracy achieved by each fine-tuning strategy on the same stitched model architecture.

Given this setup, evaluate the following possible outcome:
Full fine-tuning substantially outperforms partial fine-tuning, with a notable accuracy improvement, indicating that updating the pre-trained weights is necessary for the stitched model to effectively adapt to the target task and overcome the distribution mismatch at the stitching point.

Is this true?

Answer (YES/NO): NO